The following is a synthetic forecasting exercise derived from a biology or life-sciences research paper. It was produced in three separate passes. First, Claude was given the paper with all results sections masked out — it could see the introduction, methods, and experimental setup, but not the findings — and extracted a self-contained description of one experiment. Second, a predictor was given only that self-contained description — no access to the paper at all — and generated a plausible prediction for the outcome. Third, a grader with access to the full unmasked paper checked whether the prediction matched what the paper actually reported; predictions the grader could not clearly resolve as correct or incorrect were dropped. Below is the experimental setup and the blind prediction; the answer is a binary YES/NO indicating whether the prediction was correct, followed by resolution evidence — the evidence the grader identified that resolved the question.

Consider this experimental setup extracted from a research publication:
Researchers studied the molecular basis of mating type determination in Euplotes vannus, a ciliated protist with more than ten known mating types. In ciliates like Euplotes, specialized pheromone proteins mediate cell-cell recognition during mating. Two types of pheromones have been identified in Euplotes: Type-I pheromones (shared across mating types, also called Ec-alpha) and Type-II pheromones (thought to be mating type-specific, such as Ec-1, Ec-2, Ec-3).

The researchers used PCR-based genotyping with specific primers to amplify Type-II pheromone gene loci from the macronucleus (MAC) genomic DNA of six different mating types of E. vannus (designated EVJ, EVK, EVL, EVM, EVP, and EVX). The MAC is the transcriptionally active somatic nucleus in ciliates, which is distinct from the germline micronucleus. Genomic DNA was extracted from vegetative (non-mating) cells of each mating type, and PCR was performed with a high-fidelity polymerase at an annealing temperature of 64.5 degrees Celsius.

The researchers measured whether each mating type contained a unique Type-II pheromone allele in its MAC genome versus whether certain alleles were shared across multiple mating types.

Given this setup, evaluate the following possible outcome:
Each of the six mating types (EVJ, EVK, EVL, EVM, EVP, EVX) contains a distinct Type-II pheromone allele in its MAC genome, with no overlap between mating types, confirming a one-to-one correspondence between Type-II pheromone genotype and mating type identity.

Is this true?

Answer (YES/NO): NO